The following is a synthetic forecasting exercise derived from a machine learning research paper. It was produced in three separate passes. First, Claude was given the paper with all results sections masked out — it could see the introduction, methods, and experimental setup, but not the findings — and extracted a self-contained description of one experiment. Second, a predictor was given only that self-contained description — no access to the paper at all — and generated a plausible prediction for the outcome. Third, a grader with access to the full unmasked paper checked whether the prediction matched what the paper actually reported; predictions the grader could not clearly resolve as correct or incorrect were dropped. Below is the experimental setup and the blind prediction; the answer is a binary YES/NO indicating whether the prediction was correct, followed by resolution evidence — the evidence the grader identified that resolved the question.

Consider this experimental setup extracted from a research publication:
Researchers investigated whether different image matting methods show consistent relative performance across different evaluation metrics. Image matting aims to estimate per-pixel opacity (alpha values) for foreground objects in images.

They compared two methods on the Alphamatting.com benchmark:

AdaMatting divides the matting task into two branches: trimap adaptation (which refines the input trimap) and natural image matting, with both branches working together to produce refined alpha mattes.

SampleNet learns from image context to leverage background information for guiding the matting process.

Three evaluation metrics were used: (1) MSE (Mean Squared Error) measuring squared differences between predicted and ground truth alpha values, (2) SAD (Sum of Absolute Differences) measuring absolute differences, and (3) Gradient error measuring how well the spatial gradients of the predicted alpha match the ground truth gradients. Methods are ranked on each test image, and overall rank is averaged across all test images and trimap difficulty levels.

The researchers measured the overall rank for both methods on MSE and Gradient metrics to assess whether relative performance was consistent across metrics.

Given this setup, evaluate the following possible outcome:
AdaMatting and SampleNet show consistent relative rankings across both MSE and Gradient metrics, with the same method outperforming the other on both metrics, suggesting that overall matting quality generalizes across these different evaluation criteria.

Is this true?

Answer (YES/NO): YES